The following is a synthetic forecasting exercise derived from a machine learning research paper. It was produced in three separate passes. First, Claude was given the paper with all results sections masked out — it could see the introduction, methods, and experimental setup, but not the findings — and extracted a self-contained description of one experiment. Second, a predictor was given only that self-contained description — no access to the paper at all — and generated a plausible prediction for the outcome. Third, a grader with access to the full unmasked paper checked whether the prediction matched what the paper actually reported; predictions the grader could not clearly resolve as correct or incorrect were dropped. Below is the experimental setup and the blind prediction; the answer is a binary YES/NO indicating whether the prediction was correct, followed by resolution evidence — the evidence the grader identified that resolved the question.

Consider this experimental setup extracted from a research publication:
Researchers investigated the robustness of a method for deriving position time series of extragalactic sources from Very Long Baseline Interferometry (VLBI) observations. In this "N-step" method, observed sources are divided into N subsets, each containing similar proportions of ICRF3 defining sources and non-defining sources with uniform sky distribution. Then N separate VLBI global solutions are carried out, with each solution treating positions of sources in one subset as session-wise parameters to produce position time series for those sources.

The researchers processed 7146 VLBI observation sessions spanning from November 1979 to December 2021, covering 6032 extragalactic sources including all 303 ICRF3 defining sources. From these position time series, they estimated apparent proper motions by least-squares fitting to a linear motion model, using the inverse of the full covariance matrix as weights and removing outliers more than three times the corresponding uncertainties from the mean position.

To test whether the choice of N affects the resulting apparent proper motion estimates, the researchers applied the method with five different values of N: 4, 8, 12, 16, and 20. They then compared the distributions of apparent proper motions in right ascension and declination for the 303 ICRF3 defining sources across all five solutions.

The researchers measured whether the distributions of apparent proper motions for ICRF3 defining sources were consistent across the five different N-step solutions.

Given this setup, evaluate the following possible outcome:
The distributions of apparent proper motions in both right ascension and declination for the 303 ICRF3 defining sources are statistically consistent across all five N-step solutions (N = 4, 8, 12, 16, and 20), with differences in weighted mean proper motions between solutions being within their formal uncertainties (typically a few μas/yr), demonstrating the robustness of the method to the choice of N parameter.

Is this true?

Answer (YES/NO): NO